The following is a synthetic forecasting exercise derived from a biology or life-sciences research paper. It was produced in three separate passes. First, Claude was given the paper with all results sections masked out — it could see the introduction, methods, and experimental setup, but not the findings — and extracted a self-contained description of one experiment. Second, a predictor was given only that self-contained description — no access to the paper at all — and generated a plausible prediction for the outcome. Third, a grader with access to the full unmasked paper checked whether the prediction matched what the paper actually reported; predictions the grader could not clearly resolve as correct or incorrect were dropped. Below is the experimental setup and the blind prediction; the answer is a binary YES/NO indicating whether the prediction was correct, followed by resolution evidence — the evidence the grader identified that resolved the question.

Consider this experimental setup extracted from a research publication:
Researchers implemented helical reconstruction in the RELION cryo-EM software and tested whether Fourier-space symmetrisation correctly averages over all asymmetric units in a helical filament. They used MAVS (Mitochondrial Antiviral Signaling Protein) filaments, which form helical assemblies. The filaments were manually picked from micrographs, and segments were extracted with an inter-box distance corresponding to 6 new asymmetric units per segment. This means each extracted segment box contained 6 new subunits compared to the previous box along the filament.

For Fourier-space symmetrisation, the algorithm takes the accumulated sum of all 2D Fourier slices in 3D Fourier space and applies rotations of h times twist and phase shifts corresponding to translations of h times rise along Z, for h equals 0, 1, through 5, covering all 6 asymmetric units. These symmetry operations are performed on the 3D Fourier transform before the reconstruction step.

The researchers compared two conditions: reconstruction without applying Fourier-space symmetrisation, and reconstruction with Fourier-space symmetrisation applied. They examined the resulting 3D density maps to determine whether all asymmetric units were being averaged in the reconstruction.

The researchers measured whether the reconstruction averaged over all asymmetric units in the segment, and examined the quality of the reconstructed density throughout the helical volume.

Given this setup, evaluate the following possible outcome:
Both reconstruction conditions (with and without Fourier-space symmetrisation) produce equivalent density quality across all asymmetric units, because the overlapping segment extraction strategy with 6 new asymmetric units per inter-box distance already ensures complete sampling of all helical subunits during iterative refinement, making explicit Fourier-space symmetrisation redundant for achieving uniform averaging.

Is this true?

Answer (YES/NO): NO